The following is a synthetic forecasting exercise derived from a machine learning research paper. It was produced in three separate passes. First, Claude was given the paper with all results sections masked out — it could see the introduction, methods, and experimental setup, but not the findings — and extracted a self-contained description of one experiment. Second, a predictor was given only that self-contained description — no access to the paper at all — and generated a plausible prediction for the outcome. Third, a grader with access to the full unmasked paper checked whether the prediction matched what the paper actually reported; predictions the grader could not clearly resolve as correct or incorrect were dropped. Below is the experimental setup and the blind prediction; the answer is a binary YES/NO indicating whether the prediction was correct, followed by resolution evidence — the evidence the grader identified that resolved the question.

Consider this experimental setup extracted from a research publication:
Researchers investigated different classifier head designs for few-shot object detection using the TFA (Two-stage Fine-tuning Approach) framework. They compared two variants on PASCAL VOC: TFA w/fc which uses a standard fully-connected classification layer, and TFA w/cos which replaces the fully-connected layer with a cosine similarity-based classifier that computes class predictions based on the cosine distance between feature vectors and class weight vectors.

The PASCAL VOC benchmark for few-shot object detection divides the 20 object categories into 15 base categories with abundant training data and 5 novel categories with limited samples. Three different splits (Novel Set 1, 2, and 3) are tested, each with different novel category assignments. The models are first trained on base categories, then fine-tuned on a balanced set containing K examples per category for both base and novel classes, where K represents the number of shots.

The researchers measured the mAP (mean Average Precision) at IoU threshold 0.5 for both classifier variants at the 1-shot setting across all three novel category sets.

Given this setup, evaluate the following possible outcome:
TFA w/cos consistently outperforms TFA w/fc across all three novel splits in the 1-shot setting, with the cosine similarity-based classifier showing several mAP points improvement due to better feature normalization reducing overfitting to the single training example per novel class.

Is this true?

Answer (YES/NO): YES